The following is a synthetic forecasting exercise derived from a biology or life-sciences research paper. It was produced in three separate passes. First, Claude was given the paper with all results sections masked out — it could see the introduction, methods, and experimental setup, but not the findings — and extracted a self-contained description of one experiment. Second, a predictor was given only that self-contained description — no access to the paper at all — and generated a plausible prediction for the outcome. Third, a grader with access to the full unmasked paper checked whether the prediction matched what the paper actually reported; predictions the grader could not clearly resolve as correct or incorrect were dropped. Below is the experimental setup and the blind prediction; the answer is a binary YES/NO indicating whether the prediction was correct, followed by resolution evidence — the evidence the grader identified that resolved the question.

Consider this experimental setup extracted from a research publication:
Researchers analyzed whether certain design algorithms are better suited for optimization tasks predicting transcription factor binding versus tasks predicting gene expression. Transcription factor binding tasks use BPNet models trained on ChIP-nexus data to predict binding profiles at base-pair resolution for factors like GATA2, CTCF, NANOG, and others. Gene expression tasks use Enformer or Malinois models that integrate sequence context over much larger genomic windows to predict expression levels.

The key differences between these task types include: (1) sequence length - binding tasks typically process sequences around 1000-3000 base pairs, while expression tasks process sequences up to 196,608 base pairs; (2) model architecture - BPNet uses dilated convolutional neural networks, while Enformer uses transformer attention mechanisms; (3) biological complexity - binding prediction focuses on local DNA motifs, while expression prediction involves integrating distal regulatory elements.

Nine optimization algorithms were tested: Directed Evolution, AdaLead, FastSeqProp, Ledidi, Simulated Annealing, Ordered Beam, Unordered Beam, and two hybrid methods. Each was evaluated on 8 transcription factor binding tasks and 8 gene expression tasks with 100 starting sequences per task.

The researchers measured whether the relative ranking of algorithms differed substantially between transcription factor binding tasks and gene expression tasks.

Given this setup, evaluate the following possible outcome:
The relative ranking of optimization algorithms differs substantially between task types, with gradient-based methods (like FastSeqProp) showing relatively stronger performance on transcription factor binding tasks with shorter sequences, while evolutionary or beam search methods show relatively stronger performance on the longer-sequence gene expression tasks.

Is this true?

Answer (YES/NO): NO